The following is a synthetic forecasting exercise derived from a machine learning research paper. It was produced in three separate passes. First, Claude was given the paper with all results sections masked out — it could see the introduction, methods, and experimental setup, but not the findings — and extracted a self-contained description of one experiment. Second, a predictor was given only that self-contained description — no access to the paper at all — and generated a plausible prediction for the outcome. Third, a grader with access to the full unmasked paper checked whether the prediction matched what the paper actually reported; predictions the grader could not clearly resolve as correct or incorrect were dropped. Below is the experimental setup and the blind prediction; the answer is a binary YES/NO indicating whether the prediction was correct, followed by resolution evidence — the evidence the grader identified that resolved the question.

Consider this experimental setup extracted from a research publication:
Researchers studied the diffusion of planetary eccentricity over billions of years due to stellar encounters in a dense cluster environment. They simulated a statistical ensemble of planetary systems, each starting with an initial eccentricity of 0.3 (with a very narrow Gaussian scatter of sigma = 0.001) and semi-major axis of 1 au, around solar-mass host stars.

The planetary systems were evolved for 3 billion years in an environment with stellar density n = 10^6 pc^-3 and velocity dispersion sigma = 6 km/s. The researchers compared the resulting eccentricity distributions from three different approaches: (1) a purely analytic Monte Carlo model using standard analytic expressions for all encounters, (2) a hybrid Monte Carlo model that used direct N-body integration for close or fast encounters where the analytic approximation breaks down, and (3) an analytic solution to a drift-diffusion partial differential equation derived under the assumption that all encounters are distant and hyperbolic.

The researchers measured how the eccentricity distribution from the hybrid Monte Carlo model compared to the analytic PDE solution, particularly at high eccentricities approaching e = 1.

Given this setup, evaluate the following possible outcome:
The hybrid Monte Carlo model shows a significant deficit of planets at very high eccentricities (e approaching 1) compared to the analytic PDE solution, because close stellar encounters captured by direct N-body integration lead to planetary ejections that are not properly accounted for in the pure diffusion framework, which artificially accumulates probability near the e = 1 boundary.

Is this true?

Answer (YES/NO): NO